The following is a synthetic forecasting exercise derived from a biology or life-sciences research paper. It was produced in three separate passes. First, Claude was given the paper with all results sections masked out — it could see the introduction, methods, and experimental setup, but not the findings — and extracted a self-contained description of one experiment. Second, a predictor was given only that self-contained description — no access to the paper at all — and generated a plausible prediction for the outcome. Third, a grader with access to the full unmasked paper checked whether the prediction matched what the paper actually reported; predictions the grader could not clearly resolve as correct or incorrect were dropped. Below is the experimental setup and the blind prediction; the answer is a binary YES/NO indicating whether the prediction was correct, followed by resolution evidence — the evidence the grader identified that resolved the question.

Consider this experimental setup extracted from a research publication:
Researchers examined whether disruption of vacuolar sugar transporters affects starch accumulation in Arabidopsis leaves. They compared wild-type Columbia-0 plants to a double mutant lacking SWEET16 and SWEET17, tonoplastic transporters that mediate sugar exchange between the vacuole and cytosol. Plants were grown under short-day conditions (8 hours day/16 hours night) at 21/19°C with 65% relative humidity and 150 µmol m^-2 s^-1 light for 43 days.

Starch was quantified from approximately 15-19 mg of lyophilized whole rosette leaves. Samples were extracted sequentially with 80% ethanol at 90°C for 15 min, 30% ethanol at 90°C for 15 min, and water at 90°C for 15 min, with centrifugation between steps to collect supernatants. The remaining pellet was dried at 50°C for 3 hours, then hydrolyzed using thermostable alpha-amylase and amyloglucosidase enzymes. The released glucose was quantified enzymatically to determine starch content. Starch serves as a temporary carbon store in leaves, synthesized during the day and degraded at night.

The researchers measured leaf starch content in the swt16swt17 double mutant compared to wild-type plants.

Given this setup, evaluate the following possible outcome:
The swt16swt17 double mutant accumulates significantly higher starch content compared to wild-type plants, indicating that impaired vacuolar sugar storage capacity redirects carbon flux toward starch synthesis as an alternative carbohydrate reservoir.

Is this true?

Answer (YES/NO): YES